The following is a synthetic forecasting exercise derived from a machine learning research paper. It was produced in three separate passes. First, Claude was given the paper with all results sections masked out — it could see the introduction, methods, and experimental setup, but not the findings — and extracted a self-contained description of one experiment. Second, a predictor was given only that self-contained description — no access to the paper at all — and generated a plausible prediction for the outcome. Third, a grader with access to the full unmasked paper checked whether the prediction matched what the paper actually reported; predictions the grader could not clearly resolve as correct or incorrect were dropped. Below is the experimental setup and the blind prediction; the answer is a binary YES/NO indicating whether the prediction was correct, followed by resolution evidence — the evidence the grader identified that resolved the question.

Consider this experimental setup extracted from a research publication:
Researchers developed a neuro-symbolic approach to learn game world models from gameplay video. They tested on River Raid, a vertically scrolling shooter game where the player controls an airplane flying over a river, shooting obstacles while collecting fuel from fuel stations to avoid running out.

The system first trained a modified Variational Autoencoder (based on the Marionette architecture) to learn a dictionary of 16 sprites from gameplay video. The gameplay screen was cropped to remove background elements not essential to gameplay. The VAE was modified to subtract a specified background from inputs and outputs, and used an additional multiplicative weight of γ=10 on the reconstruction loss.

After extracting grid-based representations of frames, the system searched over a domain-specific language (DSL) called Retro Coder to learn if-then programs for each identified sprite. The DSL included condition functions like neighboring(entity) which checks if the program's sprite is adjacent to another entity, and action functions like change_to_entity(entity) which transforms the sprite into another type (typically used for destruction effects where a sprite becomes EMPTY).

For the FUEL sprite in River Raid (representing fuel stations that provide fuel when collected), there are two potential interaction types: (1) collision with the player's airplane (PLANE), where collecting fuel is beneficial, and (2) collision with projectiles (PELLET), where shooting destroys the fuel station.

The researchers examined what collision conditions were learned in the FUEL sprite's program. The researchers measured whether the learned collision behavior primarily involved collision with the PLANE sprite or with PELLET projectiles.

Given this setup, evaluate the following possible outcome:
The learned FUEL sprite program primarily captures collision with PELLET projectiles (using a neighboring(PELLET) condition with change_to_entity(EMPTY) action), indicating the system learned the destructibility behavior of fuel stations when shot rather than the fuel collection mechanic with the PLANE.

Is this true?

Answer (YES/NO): YES